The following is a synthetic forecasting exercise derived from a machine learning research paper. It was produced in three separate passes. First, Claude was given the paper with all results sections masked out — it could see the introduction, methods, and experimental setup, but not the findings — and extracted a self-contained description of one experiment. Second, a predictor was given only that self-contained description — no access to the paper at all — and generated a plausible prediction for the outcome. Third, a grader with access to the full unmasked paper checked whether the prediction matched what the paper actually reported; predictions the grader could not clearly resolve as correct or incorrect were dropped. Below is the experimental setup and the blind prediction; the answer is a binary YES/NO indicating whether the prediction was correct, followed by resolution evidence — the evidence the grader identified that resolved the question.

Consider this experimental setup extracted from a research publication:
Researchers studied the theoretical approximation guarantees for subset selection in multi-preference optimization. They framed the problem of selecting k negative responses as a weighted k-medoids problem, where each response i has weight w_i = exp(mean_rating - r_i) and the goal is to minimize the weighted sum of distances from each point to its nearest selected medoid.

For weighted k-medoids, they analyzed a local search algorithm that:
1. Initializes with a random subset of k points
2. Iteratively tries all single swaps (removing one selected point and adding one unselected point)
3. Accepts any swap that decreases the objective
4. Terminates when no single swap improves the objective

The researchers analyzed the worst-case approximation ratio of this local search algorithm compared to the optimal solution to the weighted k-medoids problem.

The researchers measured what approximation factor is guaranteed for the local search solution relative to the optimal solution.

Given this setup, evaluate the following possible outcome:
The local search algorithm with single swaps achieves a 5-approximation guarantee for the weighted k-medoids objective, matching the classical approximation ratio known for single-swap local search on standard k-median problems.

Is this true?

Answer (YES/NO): YES